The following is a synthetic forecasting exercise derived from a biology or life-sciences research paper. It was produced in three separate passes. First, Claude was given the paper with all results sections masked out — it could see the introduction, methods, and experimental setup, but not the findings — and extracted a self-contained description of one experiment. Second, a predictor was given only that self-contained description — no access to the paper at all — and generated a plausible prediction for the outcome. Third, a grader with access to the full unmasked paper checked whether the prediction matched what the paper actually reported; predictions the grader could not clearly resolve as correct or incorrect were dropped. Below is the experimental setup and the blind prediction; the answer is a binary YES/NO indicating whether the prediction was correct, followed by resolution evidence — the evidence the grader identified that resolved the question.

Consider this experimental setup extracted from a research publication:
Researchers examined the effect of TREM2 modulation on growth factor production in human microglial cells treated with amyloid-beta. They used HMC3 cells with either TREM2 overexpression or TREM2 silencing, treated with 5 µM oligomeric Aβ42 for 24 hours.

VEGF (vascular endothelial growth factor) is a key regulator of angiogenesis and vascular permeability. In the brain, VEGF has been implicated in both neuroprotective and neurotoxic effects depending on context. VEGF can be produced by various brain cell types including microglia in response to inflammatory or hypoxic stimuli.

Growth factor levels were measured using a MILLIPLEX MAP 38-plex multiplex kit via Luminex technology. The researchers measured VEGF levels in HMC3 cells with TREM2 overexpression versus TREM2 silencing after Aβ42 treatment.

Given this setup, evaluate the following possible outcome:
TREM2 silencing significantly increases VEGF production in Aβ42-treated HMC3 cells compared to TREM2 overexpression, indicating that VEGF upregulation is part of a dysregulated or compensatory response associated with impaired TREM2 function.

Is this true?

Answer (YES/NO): YES